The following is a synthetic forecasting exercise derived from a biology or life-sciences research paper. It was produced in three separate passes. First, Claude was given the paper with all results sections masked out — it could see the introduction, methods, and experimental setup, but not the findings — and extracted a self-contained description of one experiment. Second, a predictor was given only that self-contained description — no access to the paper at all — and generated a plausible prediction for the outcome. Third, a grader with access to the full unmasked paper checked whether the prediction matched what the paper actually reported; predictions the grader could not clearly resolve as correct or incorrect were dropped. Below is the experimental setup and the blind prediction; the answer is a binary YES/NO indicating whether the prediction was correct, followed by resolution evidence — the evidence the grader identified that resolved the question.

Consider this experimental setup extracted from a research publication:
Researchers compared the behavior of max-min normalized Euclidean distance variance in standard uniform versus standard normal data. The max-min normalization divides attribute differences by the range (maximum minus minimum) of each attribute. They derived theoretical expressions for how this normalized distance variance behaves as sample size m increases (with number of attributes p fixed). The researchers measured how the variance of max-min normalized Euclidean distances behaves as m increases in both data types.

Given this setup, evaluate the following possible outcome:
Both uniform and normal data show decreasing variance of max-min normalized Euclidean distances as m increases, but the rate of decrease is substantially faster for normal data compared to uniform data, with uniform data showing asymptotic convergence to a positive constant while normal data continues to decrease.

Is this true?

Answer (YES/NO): NO